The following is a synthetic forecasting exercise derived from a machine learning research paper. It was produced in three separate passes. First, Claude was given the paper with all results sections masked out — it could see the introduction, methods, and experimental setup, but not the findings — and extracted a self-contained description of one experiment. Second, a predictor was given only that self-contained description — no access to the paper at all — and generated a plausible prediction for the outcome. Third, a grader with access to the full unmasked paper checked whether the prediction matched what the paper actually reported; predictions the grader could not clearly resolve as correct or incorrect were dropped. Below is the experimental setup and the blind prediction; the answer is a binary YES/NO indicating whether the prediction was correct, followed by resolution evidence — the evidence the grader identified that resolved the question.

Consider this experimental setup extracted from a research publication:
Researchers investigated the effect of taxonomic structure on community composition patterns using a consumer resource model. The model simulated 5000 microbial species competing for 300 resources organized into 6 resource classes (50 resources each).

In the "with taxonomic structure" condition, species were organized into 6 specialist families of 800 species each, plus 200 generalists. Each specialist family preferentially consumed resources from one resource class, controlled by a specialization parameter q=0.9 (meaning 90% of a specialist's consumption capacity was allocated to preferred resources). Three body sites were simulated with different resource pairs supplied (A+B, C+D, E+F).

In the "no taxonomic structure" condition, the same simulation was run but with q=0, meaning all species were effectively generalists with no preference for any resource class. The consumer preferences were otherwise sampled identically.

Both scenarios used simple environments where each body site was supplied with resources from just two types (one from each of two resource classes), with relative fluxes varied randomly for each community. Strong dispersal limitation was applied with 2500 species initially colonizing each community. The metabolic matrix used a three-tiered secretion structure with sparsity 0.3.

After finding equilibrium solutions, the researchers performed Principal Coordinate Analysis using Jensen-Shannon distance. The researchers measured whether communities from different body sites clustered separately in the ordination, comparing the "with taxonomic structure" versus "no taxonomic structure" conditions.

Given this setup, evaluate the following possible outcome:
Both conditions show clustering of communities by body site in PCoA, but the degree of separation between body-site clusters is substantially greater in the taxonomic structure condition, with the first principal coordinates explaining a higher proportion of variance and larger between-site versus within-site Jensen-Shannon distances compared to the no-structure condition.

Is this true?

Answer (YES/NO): NO